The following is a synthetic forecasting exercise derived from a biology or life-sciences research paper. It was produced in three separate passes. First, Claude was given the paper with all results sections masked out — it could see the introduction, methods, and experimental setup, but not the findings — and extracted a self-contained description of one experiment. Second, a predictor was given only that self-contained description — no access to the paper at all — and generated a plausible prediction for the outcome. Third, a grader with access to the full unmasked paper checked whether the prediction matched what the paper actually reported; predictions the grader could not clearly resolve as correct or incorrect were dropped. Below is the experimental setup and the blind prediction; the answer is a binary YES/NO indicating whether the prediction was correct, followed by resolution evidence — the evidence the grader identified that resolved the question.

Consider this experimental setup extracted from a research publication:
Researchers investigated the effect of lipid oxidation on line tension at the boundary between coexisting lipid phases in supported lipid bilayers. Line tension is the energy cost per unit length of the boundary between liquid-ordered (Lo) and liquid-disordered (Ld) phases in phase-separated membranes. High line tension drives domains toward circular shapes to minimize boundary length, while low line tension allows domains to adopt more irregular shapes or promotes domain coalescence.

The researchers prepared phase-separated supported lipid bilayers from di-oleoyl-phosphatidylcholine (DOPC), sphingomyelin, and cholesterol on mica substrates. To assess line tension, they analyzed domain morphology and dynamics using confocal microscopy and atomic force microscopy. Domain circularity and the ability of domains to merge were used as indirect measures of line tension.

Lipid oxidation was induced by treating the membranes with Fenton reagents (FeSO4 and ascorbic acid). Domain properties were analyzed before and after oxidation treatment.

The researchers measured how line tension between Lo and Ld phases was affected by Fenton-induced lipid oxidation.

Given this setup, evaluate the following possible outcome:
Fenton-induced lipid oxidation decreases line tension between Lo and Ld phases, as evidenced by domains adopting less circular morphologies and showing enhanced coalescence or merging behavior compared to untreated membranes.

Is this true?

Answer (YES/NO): YES